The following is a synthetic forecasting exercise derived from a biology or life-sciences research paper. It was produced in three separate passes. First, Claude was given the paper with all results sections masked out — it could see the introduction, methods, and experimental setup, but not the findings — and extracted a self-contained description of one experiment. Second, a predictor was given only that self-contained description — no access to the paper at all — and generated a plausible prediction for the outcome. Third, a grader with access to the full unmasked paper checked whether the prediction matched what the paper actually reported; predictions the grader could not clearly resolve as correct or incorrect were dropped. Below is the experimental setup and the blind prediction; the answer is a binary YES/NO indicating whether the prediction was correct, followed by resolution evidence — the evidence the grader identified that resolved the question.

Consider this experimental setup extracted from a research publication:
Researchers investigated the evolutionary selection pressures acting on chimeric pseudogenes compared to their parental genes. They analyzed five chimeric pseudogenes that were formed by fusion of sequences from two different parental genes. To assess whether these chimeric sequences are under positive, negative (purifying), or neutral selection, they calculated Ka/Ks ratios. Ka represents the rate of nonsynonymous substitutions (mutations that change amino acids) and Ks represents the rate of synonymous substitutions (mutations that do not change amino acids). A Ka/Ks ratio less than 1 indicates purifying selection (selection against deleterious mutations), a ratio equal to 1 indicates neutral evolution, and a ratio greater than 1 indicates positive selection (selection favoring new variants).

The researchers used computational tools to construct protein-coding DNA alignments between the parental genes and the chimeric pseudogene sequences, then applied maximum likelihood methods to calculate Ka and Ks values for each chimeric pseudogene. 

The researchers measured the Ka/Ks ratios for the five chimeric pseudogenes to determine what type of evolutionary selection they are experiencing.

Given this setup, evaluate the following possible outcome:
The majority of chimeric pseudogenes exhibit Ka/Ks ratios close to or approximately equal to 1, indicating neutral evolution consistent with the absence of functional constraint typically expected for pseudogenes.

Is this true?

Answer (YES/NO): NO